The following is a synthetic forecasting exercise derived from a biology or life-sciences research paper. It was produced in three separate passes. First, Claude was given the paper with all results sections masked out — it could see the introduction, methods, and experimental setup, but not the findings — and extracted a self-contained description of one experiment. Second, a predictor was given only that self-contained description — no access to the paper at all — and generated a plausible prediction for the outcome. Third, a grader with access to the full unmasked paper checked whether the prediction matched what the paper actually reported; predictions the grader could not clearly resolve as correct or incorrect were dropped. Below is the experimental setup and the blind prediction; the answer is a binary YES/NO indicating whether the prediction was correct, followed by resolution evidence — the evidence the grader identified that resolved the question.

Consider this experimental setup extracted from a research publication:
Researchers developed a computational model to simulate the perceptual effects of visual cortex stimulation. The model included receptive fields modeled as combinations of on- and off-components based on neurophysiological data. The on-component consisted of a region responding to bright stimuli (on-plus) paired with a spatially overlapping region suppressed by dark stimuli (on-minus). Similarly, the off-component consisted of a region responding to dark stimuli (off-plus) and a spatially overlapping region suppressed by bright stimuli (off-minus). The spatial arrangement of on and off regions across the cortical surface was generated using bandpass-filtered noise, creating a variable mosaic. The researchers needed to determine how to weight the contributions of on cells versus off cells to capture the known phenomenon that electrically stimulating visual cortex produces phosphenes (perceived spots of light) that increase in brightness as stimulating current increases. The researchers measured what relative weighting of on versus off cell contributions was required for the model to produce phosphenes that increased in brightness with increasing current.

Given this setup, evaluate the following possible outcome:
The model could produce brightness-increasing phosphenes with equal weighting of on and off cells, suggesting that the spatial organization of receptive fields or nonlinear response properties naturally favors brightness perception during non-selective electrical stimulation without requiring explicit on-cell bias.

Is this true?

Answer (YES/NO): NO